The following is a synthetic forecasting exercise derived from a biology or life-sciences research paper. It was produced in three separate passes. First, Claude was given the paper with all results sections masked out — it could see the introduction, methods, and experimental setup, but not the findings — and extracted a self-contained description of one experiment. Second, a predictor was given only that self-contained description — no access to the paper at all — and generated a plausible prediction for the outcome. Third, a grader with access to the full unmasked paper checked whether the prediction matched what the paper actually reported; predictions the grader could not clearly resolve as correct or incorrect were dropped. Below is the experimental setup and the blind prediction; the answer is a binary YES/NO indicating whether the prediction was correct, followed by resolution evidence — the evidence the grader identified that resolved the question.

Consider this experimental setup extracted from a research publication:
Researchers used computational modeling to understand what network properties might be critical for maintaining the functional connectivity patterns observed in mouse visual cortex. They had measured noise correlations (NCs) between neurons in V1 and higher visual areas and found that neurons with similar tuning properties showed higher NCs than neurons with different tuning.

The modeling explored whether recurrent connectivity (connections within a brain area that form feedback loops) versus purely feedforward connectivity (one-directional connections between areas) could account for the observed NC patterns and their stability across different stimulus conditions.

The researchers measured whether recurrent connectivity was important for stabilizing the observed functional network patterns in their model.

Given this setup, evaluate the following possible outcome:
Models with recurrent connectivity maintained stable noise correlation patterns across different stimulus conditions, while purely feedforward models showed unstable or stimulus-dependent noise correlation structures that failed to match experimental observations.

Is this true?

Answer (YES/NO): NO